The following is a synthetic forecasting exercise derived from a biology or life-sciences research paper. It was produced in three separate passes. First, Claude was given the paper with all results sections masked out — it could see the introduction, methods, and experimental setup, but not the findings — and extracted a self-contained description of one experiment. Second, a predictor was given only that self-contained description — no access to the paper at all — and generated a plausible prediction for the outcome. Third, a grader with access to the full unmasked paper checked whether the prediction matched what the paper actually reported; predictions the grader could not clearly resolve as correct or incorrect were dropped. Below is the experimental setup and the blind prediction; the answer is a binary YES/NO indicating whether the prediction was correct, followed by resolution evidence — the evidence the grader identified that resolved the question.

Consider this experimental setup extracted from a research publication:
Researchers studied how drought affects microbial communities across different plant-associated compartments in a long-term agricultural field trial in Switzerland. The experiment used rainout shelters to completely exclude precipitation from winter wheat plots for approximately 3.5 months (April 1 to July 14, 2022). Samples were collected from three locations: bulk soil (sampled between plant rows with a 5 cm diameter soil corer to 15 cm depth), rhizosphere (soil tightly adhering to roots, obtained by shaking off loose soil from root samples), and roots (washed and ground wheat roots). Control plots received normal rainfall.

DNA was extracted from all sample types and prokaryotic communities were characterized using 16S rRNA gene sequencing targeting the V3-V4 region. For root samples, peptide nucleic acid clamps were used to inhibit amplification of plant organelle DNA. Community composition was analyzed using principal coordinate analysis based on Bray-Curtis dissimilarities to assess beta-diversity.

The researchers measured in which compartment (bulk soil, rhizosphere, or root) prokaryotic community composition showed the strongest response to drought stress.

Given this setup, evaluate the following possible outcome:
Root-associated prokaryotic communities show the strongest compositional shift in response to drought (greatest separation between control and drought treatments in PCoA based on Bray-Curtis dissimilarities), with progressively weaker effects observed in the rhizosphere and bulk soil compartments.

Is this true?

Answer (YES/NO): YES